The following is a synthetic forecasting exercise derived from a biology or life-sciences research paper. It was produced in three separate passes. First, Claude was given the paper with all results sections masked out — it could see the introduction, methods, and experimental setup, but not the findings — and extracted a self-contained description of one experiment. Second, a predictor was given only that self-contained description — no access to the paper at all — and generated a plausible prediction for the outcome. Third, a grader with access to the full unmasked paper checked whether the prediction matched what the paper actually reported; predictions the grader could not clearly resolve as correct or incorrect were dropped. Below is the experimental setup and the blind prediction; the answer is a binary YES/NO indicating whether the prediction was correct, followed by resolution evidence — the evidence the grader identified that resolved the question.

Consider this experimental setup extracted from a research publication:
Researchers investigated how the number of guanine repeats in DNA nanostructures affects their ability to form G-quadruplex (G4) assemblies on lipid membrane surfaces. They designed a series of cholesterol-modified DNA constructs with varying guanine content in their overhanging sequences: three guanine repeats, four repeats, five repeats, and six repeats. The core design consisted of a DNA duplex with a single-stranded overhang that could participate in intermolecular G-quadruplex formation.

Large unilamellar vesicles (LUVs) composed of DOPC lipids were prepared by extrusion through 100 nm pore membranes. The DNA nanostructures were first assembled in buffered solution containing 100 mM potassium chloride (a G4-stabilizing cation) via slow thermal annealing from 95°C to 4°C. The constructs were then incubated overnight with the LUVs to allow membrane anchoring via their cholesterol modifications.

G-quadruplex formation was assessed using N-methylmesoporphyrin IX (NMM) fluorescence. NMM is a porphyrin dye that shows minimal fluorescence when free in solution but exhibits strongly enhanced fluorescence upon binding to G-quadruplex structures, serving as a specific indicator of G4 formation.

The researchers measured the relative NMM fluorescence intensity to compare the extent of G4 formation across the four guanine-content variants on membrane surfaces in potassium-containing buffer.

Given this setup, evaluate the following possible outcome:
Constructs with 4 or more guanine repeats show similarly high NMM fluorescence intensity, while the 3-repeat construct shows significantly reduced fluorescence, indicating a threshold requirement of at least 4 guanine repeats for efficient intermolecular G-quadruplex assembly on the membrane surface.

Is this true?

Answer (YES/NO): NO